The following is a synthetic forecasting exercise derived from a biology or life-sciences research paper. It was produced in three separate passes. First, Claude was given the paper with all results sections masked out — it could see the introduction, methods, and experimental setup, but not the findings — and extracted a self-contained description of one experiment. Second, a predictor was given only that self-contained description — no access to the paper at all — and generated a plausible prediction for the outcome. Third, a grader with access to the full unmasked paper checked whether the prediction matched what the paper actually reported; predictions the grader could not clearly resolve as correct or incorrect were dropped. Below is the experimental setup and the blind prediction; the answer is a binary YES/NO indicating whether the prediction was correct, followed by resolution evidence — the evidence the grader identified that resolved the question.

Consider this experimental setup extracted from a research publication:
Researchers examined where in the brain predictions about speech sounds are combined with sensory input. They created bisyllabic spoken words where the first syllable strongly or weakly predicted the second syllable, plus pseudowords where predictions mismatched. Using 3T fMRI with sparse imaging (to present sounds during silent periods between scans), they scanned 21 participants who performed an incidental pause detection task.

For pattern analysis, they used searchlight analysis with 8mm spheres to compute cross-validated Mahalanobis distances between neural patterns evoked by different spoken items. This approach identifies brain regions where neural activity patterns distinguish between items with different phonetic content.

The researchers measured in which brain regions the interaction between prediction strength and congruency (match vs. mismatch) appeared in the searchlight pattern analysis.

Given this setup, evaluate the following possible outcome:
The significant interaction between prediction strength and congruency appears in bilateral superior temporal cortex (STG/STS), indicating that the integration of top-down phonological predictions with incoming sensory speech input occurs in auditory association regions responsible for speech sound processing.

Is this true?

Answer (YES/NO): NO